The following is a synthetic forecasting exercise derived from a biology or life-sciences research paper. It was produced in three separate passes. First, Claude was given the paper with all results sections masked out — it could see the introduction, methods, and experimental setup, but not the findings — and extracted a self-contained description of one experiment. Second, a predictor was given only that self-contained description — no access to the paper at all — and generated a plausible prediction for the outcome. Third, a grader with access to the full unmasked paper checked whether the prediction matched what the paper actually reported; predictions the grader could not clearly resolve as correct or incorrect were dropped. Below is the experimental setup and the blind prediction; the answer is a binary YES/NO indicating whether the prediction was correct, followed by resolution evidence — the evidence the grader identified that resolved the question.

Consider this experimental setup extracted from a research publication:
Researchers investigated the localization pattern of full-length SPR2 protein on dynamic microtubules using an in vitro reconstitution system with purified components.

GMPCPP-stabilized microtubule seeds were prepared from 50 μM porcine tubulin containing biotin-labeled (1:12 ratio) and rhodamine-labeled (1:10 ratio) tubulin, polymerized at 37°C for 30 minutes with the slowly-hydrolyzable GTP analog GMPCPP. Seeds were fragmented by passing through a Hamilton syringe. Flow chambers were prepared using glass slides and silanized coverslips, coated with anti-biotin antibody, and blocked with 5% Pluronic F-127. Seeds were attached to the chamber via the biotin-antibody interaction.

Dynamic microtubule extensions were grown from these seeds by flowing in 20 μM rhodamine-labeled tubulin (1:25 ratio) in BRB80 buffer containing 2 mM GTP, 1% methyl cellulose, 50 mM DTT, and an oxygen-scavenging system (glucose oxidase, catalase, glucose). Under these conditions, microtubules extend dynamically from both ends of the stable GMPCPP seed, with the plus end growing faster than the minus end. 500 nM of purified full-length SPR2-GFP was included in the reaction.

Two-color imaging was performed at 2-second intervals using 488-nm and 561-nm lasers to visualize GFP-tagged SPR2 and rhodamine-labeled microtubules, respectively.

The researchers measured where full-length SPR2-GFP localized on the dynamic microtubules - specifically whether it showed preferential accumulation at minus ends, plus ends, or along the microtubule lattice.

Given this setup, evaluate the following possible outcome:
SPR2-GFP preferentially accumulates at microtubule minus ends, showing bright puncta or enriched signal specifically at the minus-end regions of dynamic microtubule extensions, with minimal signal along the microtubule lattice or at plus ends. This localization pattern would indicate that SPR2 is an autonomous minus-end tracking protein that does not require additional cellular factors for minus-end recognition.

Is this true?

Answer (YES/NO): NO